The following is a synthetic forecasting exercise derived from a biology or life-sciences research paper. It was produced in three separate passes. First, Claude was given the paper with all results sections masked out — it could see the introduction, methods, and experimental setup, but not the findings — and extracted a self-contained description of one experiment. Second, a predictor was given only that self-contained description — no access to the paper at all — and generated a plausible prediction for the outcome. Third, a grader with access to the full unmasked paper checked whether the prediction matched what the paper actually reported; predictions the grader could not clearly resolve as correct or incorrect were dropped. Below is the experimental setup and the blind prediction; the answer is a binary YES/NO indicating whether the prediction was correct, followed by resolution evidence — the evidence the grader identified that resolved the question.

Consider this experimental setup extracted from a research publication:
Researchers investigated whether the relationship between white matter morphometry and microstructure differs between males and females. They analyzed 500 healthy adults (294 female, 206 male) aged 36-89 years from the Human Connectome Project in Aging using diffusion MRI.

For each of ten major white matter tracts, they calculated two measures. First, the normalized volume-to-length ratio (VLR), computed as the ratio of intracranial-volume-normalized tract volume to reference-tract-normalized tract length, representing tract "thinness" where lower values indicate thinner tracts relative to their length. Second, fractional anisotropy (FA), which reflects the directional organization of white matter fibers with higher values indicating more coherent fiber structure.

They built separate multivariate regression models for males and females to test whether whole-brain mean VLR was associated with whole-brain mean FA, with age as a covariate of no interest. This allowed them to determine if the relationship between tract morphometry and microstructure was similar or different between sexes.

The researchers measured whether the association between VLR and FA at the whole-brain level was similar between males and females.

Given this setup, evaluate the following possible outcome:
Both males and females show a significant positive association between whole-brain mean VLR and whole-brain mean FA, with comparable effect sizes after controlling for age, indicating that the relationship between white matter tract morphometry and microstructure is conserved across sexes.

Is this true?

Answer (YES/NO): NO